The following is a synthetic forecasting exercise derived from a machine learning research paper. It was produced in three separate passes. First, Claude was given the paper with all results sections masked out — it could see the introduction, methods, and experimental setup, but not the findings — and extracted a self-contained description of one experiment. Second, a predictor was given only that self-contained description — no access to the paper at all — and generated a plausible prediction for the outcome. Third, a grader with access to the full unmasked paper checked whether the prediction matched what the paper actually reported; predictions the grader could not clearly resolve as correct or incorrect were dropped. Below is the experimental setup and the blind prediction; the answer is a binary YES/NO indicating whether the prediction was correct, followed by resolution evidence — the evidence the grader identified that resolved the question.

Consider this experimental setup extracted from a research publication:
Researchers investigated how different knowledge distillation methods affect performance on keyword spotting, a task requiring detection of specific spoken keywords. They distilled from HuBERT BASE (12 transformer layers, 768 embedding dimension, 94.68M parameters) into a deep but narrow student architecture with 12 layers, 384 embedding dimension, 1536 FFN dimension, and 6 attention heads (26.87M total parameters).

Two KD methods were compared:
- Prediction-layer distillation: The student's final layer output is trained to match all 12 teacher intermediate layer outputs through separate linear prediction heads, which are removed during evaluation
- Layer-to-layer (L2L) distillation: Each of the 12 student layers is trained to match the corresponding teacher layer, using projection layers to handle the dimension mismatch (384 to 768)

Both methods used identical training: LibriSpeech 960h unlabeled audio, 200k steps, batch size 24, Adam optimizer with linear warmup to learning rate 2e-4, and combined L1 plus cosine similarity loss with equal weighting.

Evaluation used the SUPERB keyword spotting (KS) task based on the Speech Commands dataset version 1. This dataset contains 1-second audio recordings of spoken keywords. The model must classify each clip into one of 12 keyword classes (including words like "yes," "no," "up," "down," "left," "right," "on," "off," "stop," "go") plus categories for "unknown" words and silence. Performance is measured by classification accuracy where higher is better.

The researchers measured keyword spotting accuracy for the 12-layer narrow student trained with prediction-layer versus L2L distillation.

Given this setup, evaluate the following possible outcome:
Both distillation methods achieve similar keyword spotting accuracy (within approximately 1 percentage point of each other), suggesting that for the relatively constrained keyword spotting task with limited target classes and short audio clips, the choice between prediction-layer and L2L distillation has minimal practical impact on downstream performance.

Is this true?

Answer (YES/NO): YES